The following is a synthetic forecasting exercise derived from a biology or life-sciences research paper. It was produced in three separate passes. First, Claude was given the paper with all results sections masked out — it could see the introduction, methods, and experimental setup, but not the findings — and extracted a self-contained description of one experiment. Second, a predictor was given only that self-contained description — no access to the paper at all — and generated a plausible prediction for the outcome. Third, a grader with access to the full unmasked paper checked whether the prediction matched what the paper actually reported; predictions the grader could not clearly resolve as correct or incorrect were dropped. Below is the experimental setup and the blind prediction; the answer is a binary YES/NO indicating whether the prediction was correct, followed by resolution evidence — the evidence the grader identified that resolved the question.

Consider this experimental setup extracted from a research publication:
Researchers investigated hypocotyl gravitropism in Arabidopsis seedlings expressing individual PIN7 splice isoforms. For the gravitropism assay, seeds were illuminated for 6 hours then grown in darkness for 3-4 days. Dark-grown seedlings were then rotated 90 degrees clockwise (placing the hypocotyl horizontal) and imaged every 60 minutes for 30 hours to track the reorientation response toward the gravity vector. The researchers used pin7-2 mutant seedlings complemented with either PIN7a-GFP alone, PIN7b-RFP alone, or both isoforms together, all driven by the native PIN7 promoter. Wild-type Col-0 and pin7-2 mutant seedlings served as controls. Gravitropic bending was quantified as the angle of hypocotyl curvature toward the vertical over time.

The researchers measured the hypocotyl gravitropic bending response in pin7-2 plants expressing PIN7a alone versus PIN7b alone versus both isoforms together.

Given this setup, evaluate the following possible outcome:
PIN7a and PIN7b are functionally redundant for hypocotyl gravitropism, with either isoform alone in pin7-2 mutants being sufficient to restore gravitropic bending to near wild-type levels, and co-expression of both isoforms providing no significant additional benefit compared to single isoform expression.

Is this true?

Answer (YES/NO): NO